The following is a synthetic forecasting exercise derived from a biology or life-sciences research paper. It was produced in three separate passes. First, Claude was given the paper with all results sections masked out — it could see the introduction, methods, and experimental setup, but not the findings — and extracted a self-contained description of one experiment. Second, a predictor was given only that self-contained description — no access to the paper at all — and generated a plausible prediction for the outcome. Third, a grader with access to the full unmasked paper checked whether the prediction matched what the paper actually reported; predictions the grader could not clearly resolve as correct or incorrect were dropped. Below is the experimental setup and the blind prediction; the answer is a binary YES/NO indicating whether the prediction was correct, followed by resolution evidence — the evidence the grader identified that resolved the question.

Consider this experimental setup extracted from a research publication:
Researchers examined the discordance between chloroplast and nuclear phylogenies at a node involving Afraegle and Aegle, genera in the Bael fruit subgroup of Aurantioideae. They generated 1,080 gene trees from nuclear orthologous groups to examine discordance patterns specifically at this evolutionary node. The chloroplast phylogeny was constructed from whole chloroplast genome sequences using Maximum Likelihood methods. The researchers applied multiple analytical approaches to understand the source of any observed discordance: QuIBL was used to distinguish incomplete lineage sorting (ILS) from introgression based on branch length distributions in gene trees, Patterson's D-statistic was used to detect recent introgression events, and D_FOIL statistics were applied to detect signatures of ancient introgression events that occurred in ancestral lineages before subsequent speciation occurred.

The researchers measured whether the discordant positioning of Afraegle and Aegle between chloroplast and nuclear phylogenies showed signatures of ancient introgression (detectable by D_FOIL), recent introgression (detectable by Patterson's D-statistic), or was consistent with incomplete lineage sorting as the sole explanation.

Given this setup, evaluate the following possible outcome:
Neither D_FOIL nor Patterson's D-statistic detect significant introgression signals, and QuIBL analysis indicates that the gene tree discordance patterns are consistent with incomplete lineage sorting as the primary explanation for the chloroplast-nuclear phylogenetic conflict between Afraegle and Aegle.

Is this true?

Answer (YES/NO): NO